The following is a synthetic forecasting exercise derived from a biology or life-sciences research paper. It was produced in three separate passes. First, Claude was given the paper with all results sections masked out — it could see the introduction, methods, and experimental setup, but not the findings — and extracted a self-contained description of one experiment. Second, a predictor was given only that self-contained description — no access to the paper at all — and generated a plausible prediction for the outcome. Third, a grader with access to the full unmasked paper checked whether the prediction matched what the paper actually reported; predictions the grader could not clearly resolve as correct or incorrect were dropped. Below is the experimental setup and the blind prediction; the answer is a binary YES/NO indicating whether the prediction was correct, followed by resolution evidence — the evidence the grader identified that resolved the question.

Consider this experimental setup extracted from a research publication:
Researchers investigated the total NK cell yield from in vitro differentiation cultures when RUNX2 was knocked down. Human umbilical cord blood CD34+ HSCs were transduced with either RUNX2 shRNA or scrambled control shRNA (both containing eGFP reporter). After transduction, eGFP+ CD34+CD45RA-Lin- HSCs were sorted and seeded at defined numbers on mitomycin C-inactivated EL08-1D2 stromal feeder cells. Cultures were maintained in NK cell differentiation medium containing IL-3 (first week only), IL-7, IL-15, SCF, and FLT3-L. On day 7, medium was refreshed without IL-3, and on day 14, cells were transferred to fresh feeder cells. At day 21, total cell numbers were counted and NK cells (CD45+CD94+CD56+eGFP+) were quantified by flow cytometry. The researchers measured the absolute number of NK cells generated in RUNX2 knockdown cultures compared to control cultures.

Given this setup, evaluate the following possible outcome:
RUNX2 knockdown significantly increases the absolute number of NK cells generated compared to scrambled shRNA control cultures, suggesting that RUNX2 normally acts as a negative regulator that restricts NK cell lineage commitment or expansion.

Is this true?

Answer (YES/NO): NO